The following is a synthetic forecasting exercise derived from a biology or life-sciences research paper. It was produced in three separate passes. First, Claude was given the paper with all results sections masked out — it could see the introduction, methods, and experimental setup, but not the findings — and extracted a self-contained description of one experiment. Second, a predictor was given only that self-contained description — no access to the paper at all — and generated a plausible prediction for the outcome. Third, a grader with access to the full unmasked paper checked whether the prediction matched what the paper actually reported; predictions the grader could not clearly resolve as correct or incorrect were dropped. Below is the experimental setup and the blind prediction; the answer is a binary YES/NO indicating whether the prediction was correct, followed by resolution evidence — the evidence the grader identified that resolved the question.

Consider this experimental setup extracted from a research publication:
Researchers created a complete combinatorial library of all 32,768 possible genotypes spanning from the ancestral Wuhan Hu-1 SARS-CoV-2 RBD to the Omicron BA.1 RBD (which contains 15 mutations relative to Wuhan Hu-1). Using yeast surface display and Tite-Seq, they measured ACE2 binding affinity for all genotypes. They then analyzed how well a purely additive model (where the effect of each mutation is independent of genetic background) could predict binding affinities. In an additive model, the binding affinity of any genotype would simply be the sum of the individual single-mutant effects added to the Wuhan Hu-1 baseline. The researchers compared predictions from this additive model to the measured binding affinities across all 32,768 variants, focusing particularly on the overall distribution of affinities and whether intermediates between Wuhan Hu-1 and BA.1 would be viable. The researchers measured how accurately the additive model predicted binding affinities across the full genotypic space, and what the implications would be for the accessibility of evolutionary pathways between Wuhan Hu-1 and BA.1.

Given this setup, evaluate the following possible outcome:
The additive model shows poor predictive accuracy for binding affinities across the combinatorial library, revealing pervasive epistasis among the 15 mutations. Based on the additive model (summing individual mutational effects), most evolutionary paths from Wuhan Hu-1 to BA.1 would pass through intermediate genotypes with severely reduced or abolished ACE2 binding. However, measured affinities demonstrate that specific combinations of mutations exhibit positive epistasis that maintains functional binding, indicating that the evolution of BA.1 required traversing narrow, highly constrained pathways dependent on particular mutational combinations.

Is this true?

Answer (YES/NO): YES